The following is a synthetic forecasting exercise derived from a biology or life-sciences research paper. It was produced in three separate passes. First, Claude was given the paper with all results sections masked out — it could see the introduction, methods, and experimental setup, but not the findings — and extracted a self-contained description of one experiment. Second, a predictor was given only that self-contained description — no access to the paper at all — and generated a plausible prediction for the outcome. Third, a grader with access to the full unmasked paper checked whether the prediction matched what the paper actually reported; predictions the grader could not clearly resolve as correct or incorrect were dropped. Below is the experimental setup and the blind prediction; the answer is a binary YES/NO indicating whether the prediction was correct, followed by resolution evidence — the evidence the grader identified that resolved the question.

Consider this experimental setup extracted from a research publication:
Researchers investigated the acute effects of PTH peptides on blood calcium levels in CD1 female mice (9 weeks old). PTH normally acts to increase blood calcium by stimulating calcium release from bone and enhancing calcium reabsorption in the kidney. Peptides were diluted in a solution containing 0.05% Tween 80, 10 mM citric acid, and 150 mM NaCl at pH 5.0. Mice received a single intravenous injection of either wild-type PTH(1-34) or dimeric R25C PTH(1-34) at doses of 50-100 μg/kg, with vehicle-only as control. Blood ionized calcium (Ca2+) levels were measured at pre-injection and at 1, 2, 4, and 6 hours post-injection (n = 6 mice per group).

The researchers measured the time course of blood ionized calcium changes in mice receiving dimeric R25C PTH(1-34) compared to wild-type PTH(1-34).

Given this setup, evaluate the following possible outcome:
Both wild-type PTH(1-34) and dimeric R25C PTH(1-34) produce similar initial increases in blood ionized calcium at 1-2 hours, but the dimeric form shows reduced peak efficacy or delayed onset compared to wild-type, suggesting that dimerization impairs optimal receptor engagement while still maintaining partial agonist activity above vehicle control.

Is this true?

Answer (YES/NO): NO